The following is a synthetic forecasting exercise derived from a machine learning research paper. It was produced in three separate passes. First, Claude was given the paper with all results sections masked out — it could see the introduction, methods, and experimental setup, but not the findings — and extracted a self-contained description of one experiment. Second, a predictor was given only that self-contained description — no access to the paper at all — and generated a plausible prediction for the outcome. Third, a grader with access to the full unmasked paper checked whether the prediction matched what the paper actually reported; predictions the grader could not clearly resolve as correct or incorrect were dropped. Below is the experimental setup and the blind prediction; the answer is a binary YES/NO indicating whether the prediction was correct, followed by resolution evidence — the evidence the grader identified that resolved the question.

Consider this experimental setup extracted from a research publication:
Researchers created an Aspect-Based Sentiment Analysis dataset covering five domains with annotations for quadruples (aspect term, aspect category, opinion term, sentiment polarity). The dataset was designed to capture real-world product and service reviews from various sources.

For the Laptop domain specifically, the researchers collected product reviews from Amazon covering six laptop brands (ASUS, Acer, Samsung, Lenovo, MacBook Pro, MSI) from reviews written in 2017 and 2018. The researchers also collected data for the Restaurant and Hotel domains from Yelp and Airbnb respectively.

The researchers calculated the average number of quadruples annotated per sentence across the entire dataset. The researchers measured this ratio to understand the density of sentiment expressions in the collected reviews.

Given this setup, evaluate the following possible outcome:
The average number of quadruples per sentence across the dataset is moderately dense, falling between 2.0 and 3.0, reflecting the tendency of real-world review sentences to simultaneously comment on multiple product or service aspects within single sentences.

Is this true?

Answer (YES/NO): NO